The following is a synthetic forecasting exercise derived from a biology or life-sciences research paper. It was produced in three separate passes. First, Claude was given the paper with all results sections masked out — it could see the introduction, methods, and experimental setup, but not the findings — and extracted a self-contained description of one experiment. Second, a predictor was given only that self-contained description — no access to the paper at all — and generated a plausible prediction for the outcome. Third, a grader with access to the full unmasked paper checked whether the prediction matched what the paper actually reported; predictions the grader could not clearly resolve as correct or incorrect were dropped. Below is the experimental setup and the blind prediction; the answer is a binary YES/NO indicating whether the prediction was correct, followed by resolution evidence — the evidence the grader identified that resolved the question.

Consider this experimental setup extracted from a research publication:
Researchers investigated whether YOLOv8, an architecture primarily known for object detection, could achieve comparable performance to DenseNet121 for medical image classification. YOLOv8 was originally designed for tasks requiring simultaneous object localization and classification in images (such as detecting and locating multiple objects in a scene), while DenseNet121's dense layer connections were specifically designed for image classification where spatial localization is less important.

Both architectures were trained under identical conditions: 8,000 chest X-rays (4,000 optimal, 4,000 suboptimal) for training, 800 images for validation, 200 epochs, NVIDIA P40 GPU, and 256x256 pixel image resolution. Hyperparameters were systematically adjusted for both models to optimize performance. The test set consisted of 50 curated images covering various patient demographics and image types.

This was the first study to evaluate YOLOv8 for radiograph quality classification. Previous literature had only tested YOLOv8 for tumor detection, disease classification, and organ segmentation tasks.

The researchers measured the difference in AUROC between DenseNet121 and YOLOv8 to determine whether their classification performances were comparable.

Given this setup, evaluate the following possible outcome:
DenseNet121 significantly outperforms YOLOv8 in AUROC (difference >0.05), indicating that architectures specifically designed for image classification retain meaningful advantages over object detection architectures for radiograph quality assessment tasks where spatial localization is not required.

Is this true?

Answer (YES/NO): NO